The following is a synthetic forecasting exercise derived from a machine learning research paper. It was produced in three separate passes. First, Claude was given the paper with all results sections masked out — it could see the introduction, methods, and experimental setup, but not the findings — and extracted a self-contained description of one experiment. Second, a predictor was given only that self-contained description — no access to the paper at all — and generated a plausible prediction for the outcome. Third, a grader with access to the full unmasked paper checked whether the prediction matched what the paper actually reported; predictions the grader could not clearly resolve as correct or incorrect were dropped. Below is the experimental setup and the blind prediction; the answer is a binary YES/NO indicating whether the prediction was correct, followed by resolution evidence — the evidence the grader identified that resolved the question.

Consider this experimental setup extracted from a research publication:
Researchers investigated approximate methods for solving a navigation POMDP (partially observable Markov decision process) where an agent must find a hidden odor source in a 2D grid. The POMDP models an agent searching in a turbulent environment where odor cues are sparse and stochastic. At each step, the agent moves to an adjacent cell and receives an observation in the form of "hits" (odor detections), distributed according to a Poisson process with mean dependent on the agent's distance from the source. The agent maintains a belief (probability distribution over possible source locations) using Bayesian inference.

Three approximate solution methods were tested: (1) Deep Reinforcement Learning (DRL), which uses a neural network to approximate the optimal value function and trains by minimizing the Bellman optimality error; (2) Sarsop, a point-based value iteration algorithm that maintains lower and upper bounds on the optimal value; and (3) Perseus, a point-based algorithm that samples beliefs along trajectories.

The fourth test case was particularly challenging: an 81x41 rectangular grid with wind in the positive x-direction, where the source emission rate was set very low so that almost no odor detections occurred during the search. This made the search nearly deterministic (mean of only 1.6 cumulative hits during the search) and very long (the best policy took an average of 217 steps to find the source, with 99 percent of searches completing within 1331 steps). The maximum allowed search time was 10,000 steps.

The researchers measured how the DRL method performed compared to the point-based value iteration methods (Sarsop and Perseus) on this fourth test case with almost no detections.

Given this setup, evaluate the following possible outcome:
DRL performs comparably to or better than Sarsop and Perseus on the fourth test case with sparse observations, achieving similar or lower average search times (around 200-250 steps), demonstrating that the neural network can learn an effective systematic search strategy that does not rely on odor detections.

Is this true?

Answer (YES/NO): NO